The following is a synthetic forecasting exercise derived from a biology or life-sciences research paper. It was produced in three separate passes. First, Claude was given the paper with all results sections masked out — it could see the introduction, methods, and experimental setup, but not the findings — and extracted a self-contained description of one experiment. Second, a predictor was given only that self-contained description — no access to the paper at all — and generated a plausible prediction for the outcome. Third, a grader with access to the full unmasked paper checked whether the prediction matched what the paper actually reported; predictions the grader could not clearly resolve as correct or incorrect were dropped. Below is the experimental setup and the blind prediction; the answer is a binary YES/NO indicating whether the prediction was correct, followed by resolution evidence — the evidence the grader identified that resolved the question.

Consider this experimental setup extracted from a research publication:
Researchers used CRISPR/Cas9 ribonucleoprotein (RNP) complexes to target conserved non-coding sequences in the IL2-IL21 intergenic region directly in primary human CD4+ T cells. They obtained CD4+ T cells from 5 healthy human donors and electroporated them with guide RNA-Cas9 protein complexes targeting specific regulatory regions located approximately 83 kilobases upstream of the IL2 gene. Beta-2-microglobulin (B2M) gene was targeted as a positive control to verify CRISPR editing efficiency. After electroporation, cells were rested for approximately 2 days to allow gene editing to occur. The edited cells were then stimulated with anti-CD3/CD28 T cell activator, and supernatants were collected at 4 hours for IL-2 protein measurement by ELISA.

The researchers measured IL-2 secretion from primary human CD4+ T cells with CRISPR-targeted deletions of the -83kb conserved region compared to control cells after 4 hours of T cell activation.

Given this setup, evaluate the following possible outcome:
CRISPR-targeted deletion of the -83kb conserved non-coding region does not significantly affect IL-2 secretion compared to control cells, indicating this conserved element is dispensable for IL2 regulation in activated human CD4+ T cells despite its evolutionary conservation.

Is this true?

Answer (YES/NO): NO